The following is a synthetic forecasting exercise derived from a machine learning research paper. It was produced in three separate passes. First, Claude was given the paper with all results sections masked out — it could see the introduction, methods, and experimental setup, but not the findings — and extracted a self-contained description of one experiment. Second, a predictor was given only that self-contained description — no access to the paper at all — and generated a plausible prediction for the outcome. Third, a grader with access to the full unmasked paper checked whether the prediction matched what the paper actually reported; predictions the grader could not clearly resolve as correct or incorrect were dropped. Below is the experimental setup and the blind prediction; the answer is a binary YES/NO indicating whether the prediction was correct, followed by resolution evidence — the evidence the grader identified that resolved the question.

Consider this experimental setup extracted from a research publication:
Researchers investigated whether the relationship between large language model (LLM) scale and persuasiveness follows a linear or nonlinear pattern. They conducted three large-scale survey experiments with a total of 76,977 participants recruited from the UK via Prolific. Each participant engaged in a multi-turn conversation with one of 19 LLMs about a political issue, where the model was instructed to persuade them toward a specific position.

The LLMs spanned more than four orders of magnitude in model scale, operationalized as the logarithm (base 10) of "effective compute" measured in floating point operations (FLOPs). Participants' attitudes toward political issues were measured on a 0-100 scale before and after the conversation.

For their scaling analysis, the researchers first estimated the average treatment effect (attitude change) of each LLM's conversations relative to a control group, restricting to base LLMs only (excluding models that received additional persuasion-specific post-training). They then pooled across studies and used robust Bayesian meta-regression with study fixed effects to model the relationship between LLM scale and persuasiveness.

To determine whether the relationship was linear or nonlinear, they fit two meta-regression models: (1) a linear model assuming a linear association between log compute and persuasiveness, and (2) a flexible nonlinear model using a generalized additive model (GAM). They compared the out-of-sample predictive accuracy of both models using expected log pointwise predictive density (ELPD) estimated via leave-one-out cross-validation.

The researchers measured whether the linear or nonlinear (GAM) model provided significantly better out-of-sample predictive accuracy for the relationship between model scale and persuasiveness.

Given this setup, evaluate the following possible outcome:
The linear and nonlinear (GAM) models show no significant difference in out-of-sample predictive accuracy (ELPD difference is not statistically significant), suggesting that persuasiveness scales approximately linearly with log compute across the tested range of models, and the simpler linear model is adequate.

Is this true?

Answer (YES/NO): YES